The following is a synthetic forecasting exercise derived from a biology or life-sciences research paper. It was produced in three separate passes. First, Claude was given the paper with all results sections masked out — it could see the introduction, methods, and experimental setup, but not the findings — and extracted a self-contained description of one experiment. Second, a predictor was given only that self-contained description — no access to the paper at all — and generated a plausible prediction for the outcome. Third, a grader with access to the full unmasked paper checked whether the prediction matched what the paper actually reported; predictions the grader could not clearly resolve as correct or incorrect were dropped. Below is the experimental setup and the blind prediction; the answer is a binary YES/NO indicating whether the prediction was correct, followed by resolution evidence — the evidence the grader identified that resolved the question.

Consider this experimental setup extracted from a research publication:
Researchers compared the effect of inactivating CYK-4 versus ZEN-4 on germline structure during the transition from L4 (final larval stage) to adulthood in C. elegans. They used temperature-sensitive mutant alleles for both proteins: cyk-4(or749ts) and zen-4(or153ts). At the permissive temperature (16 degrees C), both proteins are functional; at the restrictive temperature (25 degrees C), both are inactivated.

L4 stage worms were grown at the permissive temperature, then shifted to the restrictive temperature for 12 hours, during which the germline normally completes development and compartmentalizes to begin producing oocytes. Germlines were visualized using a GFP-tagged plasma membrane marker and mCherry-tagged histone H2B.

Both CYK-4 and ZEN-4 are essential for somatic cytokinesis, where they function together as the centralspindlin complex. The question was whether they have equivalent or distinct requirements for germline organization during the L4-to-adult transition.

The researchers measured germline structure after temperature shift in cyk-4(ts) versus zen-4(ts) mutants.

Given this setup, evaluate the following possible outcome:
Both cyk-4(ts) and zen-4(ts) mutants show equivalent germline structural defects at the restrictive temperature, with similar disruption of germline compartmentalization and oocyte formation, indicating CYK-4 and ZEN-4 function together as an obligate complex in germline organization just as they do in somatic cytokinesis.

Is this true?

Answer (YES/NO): NO